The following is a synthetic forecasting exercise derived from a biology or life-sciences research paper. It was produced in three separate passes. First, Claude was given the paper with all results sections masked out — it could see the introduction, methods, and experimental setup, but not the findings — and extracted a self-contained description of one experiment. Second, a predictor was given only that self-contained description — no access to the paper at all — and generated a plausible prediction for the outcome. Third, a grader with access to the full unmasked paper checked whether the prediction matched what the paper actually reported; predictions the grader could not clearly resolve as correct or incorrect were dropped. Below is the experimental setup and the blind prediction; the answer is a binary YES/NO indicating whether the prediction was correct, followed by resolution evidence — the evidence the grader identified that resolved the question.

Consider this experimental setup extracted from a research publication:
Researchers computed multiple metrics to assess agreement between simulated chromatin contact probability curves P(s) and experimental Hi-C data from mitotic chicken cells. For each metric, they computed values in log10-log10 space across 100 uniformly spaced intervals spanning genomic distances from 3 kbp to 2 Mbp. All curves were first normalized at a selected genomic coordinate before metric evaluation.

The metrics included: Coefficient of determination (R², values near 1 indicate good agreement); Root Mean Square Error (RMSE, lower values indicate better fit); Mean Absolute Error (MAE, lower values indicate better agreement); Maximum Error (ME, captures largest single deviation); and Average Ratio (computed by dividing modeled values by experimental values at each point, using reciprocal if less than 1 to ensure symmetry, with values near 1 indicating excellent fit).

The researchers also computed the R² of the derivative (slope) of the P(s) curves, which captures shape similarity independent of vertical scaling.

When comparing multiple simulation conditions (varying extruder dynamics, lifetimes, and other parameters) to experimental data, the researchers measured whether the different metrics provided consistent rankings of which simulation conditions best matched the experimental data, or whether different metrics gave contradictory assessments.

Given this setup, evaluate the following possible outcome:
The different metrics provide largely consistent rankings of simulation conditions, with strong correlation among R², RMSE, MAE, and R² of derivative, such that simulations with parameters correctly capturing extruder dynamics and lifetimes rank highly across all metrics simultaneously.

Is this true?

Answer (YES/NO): NO